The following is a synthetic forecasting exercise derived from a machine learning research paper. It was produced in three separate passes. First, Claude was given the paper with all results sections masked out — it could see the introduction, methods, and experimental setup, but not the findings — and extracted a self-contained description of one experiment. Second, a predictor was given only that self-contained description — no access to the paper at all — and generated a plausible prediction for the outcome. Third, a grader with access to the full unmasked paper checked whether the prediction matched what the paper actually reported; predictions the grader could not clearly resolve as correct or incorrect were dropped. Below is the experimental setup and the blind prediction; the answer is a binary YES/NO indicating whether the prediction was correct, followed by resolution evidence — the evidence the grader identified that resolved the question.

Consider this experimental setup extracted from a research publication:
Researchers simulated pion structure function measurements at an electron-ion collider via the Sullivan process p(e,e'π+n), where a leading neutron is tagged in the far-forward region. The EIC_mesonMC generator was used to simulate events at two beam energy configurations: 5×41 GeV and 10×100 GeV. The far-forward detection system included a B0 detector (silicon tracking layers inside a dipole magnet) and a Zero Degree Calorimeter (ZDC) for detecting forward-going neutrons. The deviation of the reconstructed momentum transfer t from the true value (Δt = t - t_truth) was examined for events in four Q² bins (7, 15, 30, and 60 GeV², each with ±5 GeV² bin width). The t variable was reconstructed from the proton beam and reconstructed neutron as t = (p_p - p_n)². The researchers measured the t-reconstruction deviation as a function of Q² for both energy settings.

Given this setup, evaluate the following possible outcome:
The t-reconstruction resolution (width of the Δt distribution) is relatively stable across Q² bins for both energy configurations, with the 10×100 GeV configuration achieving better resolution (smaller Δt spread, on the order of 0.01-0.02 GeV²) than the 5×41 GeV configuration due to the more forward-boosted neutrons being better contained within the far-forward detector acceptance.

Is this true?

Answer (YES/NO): NO